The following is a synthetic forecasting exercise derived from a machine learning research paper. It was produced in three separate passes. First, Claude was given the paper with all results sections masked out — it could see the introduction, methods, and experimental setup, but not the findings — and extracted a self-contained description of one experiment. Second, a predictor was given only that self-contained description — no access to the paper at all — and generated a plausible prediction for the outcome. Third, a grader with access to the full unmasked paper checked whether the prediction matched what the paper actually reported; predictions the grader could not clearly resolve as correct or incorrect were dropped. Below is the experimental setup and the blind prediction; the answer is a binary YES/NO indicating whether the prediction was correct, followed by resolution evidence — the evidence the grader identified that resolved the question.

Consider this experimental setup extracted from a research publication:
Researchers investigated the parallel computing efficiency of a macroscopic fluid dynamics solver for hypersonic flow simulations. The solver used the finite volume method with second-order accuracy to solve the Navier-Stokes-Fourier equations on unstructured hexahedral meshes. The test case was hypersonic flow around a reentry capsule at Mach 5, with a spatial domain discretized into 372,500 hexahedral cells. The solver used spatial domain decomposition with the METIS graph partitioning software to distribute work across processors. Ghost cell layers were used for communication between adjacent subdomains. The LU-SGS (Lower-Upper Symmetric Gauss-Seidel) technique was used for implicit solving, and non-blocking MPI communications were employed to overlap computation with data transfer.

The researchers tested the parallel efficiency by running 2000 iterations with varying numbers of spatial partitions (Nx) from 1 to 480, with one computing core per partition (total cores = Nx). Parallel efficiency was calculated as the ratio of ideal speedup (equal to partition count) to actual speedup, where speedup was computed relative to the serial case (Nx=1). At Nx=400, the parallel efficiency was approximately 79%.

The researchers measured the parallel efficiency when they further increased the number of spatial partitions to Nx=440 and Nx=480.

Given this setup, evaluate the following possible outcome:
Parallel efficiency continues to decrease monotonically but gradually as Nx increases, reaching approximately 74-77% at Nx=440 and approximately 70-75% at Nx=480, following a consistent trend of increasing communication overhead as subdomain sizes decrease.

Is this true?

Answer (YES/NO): NO